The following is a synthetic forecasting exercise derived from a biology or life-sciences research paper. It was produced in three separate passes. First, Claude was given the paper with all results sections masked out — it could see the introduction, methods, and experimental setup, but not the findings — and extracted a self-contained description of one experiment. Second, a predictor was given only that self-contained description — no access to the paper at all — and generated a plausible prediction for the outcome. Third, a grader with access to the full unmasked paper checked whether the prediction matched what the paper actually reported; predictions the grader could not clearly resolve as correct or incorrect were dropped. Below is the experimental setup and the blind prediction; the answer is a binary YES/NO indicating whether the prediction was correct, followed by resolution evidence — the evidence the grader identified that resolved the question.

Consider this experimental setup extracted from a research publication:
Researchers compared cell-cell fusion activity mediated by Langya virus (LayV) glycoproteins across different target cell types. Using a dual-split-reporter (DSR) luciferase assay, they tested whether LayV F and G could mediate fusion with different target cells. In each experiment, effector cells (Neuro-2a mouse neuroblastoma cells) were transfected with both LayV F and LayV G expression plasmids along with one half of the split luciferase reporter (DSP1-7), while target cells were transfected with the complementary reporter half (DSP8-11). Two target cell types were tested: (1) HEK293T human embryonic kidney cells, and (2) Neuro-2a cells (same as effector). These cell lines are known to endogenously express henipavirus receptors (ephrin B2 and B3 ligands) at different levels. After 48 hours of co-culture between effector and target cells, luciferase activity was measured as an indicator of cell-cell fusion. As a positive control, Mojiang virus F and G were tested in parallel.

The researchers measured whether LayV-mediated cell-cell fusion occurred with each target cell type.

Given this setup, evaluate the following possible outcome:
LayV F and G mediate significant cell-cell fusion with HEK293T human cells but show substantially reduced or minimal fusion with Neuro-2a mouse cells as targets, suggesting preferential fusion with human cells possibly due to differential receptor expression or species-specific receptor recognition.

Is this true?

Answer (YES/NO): NO